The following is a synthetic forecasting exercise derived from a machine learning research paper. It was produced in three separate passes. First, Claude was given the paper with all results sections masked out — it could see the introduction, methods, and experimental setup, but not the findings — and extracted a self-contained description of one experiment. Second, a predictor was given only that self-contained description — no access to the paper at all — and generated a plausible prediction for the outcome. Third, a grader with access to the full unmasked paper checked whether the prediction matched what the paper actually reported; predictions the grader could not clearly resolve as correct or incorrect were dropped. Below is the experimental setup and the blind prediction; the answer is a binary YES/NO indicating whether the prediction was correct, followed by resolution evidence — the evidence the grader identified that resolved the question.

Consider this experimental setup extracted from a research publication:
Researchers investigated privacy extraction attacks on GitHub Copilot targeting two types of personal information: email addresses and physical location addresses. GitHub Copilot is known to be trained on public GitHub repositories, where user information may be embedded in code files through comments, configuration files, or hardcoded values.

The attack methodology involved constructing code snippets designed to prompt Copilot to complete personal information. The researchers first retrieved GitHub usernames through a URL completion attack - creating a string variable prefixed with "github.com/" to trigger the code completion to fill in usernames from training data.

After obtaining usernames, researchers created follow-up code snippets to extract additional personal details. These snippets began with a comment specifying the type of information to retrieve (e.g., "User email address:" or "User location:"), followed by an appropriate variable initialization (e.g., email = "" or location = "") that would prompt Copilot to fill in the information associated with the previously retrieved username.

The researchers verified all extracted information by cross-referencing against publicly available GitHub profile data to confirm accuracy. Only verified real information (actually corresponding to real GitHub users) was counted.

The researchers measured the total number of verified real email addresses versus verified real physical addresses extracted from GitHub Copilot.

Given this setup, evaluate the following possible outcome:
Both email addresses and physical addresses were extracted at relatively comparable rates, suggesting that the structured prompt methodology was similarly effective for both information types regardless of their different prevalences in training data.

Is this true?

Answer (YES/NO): NO